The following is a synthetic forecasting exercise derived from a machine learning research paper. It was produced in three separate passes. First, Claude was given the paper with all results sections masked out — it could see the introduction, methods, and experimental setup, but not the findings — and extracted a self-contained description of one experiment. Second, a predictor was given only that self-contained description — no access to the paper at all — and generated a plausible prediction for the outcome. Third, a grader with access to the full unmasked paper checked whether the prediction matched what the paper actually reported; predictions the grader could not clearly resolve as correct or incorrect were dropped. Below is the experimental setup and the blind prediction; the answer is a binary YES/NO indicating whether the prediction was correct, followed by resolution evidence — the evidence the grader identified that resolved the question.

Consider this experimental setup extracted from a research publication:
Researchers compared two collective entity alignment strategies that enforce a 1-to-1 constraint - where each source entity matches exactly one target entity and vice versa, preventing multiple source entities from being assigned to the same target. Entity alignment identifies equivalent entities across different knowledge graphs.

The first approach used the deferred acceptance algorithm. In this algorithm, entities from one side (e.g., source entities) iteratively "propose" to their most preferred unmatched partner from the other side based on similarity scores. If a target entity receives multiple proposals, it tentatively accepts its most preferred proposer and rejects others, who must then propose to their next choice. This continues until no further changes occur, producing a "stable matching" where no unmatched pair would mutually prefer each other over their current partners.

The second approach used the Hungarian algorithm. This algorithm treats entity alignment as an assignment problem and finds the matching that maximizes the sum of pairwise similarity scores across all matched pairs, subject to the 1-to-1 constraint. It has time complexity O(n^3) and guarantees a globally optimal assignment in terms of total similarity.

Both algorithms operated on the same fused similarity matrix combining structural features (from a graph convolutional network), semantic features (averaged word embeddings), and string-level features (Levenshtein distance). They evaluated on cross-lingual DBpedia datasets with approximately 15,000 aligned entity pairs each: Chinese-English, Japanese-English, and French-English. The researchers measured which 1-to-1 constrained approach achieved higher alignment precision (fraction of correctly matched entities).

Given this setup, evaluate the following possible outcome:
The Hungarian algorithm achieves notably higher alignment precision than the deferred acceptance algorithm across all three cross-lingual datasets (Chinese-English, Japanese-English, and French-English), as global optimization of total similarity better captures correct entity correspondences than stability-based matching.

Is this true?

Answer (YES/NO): NO